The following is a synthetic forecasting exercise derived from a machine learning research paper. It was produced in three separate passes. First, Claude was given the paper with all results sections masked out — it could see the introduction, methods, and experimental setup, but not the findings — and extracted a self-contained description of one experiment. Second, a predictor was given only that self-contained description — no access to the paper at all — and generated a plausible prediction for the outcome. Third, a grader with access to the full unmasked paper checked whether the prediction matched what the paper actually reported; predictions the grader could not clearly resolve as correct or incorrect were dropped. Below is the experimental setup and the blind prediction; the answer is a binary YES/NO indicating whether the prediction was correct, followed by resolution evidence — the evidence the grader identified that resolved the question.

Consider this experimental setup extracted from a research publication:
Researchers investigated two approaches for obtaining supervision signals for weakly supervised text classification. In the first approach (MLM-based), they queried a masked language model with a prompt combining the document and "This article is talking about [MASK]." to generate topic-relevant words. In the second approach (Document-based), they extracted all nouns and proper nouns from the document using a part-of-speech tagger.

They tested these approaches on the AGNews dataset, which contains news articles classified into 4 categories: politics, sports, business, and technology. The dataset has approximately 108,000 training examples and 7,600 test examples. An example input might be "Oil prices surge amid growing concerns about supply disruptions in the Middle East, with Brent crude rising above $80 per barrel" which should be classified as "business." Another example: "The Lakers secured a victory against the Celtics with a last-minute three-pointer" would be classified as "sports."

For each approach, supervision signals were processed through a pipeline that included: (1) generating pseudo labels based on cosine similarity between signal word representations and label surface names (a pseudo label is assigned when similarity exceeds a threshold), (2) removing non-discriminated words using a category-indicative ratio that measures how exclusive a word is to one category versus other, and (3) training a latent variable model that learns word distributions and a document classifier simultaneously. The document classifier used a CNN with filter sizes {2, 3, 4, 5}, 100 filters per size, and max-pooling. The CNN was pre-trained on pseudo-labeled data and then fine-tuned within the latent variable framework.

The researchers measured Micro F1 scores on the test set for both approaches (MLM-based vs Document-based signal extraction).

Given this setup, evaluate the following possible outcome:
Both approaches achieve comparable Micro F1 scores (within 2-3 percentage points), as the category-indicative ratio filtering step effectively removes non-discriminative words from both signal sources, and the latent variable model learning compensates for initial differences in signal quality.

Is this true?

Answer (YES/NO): NO